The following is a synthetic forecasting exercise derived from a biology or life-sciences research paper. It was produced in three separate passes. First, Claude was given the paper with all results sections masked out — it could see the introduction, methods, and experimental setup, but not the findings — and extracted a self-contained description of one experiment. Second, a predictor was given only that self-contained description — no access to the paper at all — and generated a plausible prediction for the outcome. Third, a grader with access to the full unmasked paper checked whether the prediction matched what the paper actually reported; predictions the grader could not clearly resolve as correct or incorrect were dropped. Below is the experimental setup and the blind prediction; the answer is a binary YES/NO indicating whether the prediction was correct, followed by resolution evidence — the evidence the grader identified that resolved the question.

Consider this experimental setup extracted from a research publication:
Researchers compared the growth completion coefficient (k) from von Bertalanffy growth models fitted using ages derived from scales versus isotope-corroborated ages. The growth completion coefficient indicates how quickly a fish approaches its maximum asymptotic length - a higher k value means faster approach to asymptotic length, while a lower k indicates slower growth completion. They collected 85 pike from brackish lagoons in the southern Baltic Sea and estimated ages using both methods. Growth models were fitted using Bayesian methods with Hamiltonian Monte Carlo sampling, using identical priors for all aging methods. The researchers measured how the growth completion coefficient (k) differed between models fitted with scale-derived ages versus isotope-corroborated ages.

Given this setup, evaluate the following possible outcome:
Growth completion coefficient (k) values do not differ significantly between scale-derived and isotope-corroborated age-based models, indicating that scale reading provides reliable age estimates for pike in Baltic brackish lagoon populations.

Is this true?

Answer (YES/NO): NO